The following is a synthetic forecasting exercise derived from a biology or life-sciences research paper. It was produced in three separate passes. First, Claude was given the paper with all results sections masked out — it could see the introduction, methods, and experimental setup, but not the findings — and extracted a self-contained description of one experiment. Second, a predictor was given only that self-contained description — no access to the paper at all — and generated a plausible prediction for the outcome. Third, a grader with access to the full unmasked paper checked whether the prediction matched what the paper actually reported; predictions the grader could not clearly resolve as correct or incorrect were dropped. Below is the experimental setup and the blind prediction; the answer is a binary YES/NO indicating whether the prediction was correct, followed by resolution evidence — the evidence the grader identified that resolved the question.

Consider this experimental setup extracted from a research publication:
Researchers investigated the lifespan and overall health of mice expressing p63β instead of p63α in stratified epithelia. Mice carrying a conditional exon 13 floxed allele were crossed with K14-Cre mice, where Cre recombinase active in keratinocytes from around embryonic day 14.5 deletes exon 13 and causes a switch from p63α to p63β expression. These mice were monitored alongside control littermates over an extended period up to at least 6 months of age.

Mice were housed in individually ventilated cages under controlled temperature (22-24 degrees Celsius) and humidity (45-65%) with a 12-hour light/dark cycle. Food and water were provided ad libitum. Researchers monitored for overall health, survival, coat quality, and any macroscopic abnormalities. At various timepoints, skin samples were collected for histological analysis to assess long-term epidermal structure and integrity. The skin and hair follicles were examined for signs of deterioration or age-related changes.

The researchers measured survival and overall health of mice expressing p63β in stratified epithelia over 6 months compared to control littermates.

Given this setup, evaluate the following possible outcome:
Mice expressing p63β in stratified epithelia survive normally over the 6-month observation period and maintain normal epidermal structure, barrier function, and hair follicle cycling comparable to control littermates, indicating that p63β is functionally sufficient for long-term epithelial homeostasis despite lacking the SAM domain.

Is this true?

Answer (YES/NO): YES